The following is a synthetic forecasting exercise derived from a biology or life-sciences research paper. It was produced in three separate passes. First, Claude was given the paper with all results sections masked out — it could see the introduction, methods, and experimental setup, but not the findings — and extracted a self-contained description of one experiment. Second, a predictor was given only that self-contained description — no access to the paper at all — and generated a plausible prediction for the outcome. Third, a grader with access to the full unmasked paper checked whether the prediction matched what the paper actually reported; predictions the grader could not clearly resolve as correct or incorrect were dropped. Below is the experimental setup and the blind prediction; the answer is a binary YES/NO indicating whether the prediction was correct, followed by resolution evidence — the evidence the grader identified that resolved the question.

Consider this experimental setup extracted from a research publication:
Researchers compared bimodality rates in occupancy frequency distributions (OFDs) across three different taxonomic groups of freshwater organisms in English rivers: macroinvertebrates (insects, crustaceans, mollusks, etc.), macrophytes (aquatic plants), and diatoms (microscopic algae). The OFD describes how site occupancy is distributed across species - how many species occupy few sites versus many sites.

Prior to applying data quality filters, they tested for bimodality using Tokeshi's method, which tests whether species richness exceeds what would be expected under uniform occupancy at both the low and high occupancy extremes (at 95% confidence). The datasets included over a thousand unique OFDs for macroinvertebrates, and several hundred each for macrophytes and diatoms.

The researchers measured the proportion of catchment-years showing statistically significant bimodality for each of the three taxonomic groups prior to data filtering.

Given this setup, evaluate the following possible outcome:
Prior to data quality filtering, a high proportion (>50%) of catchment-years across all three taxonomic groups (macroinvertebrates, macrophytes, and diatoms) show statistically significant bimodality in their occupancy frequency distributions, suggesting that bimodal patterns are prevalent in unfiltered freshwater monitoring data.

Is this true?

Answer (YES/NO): NO